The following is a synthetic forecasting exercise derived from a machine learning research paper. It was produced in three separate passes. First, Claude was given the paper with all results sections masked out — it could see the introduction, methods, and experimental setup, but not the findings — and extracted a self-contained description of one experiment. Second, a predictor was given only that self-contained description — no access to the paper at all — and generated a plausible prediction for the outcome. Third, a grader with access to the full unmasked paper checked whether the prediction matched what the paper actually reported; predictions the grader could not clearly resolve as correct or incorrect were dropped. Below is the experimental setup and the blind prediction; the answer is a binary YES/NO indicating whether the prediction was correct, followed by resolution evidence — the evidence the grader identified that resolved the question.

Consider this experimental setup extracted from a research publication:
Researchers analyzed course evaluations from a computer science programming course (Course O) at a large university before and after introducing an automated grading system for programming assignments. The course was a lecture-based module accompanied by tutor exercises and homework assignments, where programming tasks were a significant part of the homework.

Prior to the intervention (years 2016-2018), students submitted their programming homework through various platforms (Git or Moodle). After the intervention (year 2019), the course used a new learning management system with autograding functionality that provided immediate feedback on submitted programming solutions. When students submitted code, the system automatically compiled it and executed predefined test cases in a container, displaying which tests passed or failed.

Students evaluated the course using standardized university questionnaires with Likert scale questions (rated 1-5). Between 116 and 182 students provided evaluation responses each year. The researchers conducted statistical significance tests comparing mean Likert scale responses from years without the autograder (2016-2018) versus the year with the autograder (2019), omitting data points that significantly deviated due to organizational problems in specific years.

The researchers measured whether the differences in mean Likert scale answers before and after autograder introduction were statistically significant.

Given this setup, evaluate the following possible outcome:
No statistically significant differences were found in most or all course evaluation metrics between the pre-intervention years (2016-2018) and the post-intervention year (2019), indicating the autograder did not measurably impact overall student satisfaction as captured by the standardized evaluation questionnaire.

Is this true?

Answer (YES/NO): NO